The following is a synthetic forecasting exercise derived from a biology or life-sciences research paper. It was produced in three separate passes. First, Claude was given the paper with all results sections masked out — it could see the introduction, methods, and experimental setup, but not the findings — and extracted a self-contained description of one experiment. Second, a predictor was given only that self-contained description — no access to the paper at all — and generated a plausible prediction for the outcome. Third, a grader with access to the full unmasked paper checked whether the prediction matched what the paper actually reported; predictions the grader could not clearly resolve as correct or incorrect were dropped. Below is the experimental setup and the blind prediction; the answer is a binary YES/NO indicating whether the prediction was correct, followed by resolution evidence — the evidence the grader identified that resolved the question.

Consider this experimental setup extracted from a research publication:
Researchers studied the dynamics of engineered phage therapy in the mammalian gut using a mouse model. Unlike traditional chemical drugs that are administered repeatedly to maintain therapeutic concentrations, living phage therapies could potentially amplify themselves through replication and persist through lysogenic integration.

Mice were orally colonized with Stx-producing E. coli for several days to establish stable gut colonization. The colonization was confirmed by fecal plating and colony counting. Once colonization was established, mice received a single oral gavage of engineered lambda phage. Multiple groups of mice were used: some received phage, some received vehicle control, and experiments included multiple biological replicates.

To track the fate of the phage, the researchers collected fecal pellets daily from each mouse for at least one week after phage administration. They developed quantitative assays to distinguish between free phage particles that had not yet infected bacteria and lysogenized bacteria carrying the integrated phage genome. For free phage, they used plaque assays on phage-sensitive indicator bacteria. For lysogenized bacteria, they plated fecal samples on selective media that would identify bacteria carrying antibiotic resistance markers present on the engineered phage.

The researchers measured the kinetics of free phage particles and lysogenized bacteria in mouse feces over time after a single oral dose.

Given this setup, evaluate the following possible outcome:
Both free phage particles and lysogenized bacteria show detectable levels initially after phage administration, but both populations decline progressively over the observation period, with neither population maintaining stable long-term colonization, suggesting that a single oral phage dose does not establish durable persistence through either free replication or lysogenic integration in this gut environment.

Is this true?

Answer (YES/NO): NO